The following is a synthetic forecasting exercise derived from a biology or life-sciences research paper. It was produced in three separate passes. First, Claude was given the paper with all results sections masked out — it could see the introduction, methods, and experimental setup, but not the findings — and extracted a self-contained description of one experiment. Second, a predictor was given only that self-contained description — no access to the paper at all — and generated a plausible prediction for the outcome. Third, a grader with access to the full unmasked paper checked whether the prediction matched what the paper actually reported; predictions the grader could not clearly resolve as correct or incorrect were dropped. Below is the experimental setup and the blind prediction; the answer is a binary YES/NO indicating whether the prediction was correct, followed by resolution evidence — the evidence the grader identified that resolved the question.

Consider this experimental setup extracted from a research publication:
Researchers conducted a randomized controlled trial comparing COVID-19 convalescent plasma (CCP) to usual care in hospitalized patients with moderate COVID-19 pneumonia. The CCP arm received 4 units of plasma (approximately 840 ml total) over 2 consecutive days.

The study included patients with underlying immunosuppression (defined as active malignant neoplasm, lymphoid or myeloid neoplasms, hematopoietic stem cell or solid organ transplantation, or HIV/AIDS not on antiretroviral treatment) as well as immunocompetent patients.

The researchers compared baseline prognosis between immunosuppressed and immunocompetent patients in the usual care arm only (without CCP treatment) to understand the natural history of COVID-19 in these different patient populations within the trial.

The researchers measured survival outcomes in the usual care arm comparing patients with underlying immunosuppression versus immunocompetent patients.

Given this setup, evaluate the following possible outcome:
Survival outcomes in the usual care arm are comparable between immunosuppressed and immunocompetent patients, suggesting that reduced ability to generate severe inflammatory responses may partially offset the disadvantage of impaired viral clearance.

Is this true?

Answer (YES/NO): NO